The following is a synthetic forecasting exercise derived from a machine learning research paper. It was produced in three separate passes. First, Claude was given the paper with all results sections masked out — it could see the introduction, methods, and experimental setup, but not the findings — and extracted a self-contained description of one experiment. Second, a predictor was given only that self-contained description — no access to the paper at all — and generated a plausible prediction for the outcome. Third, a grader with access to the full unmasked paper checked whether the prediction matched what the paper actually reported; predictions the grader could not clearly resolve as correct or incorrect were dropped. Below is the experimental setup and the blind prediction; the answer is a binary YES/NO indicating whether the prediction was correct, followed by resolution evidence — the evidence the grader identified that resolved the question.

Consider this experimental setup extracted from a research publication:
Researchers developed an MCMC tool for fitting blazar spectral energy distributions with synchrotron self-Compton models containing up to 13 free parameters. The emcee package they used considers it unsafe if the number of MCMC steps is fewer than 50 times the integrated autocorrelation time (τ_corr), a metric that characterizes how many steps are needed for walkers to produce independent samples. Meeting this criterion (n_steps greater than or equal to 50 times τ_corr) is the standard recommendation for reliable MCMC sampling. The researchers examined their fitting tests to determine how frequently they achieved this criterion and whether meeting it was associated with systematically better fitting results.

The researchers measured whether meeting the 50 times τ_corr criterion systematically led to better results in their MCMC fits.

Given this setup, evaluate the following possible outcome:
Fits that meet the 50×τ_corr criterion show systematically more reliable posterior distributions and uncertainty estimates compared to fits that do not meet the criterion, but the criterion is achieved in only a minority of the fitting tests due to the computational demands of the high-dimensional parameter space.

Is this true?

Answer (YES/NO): NO